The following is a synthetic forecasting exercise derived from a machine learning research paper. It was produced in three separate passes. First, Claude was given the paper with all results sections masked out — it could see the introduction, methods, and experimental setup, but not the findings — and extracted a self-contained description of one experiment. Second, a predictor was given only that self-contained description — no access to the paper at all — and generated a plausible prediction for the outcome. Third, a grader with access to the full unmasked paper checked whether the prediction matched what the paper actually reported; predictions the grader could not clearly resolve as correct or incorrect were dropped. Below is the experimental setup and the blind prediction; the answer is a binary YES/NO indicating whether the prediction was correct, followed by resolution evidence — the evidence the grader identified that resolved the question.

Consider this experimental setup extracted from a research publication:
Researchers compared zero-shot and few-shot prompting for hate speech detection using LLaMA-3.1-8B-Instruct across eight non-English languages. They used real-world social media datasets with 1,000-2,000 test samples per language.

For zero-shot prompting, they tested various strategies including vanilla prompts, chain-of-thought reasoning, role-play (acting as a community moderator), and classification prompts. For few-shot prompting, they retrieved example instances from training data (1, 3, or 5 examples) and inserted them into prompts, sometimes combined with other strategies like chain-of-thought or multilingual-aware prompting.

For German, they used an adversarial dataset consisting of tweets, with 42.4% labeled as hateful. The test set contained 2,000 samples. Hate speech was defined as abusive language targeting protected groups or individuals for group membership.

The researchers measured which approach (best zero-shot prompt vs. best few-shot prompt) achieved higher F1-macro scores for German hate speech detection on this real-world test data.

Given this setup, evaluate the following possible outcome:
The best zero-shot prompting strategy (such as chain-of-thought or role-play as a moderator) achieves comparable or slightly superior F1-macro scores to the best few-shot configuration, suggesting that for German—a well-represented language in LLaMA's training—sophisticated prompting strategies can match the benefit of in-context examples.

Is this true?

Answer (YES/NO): NO